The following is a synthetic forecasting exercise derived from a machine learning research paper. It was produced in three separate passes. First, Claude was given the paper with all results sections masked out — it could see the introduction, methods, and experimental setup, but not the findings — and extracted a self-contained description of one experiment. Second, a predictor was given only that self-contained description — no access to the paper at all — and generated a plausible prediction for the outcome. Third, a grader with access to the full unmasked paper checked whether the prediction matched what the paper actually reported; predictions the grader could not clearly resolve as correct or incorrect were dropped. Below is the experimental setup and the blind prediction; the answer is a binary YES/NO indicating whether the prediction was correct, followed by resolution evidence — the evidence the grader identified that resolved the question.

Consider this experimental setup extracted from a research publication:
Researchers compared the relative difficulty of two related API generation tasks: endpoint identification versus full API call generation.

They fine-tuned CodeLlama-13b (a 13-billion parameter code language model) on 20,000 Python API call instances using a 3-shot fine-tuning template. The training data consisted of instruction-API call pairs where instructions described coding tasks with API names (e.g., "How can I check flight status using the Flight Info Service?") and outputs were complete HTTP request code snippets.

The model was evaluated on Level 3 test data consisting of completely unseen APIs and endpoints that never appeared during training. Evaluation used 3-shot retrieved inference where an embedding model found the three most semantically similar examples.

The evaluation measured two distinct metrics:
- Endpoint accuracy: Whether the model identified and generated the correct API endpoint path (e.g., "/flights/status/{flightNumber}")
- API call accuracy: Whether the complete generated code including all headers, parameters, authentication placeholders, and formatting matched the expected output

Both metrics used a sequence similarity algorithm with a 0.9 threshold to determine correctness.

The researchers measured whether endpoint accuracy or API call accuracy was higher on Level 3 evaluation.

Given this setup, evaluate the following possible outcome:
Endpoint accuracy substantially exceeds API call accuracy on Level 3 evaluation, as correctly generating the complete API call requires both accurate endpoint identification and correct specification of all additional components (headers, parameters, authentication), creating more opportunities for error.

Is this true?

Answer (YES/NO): YES